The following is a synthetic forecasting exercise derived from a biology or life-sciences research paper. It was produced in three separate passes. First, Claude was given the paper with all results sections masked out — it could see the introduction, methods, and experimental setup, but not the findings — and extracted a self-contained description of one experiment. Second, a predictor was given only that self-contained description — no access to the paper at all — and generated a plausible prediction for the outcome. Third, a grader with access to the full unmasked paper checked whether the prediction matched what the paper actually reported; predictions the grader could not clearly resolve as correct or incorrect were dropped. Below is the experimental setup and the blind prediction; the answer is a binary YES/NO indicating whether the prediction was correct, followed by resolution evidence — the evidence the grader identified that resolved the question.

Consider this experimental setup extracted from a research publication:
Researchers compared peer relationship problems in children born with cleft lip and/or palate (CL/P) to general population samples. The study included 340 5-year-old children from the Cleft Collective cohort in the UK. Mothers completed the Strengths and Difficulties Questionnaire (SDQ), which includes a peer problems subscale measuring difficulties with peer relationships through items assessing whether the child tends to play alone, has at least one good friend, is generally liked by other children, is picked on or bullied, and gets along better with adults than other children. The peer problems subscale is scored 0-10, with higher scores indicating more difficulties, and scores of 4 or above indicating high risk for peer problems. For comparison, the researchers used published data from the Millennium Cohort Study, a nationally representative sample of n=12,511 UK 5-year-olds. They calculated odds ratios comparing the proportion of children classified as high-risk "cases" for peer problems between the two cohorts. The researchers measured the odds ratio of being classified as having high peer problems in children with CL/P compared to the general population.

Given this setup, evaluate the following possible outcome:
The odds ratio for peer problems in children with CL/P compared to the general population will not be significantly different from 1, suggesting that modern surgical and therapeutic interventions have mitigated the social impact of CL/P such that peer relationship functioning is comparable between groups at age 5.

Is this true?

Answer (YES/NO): NO